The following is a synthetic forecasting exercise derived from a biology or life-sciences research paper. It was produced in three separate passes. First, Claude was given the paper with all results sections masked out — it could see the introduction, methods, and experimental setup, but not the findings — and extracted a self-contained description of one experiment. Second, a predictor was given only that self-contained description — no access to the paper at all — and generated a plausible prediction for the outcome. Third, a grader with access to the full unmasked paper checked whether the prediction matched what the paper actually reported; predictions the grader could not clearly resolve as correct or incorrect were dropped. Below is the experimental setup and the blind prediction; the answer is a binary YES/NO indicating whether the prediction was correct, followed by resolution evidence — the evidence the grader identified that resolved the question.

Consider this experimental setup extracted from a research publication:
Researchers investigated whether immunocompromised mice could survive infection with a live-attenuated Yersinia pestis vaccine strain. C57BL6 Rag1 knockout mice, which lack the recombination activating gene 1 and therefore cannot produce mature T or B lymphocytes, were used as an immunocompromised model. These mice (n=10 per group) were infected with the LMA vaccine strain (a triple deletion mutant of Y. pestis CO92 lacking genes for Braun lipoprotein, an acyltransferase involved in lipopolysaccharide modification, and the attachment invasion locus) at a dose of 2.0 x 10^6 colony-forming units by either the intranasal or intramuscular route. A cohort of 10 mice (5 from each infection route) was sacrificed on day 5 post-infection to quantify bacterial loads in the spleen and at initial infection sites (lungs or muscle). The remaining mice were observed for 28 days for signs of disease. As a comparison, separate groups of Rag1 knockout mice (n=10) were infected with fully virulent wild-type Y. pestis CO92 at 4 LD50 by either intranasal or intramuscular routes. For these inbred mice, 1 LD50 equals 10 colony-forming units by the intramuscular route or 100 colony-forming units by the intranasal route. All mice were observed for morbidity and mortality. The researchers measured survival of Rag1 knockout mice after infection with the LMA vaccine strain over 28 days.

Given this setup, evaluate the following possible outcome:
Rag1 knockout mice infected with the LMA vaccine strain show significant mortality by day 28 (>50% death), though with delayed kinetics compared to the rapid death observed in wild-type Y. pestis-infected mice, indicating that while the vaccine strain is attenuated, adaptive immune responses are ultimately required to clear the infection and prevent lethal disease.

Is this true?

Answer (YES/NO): NO